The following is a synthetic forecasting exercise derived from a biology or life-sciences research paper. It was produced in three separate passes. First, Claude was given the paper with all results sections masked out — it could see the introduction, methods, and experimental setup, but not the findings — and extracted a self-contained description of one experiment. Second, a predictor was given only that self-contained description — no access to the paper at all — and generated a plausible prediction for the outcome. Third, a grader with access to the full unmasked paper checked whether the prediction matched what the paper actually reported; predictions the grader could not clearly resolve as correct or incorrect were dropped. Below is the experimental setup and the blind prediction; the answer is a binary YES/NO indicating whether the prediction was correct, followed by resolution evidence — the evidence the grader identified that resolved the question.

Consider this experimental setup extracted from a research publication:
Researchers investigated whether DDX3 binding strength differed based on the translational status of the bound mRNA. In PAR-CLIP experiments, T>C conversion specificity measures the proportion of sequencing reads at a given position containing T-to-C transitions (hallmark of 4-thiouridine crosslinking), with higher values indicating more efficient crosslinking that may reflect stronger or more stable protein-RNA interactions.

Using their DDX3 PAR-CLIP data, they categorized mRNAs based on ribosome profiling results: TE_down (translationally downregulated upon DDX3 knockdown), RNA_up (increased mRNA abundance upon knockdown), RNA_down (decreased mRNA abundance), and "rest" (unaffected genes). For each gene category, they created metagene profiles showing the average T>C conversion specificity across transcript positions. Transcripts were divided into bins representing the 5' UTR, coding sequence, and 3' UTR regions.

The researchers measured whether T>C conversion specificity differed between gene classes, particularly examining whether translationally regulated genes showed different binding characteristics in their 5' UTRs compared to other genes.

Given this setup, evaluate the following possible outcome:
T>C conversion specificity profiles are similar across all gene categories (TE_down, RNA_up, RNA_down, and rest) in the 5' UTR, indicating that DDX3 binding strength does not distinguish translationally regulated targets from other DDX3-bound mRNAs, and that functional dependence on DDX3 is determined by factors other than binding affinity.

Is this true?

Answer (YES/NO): NO